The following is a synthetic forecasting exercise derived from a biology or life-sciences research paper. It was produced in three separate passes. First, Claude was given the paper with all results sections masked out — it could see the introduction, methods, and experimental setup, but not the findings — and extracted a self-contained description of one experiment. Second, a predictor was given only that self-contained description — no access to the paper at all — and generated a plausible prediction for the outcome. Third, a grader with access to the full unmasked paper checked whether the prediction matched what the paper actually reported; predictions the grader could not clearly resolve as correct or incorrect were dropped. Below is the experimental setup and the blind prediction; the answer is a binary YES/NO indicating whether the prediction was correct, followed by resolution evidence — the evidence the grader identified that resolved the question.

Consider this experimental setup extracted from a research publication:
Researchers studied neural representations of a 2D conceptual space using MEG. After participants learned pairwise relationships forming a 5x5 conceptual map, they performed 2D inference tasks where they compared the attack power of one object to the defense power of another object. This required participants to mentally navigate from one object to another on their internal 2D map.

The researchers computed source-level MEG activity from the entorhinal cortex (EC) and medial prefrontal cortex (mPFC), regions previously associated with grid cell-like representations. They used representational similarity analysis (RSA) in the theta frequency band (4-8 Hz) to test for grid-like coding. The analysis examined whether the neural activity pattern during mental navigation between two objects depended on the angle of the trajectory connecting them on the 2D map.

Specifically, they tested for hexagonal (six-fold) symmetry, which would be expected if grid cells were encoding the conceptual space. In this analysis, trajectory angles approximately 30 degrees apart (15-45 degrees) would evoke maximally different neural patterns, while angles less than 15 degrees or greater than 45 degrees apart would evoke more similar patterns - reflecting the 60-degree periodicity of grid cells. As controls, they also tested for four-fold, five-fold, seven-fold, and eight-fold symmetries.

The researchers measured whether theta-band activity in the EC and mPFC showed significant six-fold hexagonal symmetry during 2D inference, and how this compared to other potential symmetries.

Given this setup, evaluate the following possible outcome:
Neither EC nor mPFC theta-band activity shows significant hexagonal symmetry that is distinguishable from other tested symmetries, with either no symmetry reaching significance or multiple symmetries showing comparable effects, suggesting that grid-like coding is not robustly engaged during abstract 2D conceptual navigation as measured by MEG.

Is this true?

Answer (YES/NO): NO